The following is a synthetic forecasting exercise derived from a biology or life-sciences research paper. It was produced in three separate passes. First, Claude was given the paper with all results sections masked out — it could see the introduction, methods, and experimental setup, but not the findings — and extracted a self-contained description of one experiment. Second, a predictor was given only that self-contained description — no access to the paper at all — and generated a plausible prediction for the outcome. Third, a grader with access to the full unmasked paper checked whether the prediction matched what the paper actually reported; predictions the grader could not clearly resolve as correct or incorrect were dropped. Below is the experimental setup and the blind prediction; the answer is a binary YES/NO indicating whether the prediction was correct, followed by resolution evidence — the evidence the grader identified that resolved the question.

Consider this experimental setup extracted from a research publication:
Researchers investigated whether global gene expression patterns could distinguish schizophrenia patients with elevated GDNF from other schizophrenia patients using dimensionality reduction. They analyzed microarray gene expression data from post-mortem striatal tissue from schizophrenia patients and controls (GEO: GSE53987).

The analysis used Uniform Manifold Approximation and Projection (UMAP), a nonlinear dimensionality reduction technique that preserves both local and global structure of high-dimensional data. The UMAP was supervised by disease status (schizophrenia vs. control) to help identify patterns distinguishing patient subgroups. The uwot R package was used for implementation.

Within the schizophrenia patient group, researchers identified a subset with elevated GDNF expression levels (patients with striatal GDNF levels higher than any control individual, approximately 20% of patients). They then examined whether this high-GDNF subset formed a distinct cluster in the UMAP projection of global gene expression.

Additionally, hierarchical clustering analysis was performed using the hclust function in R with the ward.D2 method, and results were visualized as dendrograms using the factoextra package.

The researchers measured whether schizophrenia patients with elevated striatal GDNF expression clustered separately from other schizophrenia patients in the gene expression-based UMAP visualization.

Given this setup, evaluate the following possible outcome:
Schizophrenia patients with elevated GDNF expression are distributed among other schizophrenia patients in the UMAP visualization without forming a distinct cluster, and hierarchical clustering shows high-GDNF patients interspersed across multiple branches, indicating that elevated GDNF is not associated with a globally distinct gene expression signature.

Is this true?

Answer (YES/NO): NO